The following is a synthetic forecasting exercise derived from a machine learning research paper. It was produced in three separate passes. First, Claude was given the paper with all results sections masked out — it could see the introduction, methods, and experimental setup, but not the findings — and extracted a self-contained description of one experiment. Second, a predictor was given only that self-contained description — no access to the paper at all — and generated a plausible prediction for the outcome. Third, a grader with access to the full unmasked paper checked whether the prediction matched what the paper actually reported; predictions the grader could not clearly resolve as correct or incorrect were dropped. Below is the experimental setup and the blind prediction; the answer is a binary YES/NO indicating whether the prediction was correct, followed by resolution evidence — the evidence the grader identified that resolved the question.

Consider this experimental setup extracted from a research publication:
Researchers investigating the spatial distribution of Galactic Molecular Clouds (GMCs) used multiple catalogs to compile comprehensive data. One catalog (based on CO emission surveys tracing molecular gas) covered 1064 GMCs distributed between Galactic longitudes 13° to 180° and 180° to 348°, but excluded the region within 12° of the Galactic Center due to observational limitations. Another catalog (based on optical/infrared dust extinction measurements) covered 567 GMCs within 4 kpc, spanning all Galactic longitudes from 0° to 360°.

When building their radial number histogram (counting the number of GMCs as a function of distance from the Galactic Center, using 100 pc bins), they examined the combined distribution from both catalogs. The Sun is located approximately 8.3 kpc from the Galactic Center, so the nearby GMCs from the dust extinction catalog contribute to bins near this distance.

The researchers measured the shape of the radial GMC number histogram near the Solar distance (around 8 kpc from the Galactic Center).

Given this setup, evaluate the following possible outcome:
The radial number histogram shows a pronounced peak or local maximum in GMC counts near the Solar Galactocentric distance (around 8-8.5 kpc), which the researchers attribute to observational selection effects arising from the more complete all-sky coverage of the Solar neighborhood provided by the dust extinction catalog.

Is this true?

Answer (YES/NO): NO